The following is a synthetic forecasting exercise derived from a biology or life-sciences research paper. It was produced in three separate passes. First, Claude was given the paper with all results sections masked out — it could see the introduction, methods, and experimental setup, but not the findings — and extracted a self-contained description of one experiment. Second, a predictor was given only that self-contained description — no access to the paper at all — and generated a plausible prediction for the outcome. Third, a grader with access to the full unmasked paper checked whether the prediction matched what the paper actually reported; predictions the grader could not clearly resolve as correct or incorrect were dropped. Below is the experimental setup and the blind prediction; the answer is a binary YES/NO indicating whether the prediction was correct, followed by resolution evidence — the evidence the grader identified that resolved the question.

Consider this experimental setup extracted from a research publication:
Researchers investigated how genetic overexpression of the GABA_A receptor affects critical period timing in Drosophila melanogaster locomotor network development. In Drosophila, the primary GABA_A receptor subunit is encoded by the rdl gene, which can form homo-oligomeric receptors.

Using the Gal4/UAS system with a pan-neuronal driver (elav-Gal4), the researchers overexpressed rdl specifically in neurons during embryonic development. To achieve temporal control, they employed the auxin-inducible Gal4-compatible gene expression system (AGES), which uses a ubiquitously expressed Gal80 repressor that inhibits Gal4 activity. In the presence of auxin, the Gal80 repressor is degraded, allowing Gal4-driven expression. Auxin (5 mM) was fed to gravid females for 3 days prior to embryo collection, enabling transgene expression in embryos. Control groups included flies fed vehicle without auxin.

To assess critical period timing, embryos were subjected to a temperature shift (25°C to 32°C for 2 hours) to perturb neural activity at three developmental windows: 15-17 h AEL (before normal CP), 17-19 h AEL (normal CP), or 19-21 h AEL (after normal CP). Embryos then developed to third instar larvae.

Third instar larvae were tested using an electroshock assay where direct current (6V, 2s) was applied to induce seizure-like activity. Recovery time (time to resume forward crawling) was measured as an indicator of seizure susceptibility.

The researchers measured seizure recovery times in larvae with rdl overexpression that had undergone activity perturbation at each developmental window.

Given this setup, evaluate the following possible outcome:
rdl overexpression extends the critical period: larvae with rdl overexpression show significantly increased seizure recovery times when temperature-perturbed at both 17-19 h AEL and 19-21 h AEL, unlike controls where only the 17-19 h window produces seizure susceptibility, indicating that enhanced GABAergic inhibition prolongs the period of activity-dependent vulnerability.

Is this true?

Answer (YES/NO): NO